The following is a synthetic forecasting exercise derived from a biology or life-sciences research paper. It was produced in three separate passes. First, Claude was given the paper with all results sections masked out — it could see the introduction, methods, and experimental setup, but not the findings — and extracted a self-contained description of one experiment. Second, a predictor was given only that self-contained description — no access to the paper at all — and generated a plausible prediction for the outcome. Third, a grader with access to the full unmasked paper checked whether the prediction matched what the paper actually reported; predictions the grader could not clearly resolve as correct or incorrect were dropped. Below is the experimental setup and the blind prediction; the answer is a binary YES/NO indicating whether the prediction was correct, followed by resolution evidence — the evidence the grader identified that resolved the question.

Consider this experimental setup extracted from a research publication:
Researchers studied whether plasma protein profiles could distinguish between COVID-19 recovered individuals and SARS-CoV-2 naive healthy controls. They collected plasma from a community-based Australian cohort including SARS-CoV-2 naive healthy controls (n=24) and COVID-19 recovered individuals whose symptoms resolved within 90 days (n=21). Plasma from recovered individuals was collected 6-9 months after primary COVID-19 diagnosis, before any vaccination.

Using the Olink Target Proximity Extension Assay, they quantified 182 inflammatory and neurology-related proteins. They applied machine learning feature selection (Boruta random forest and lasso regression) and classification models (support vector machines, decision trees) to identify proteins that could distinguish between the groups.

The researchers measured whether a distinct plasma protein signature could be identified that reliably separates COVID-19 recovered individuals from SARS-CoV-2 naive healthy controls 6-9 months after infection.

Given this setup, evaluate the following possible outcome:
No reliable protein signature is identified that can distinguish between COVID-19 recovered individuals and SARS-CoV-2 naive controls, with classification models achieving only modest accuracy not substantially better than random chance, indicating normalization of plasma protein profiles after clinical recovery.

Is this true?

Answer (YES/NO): NO